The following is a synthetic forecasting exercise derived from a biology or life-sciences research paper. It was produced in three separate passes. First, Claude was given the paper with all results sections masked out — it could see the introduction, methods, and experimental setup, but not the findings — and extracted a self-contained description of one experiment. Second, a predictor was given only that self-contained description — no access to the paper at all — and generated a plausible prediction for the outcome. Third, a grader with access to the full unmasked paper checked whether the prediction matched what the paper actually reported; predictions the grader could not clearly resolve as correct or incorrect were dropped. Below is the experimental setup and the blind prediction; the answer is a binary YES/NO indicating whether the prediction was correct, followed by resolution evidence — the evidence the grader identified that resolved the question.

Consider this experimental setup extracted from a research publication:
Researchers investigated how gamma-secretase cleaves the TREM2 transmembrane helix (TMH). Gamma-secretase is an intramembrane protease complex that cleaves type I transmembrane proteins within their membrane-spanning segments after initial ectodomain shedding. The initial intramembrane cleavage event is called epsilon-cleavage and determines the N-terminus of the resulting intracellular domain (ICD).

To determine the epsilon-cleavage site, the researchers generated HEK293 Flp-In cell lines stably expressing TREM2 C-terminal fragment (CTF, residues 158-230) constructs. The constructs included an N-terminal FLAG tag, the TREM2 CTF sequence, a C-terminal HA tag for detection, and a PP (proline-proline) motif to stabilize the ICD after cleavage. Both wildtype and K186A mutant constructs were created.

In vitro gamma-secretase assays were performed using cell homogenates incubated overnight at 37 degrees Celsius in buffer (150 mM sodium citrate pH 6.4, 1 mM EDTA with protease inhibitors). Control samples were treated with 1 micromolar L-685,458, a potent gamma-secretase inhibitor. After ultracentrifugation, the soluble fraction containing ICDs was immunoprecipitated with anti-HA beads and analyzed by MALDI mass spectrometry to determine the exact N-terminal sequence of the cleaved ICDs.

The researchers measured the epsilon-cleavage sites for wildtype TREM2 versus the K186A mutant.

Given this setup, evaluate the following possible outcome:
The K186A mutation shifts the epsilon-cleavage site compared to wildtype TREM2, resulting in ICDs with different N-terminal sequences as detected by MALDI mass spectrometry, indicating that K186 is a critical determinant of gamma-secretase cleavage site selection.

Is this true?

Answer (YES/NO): YES